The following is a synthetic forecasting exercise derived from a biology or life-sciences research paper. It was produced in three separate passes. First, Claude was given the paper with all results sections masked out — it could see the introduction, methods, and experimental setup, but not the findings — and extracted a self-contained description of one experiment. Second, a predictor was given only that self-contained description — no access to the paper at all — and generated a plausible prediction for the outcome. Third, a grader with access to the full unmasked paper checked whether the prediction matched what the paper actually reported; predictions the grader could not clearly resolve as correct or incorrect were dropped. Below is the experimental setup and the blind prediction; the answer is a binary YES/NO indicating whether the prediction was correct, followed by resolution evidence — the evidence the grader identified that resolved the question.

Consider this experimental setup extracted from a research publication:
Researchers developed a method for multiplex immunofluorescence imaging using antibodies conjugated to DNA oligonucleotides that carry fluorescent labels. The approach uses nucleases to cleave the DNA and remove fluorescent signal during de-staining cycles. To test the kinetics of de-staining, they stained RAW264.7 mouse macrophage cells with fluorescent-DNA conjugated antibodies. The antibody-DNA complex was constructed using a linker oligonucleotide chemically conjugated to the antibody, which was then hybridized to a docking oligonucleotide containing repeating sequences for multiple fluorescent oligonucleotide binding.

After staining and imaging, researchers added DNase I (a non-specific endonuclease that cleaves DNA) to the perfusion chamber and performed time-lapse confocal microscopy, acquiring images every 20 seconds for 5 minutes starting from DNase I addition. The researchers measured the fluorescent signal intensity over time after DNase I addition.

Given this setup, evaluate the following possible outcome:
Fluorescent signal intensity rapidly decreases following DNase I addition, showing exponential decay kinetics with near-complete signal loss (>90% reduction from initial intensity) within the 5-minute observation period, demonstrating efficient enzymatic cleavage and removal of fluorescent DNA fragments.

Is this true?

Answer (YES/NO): YES